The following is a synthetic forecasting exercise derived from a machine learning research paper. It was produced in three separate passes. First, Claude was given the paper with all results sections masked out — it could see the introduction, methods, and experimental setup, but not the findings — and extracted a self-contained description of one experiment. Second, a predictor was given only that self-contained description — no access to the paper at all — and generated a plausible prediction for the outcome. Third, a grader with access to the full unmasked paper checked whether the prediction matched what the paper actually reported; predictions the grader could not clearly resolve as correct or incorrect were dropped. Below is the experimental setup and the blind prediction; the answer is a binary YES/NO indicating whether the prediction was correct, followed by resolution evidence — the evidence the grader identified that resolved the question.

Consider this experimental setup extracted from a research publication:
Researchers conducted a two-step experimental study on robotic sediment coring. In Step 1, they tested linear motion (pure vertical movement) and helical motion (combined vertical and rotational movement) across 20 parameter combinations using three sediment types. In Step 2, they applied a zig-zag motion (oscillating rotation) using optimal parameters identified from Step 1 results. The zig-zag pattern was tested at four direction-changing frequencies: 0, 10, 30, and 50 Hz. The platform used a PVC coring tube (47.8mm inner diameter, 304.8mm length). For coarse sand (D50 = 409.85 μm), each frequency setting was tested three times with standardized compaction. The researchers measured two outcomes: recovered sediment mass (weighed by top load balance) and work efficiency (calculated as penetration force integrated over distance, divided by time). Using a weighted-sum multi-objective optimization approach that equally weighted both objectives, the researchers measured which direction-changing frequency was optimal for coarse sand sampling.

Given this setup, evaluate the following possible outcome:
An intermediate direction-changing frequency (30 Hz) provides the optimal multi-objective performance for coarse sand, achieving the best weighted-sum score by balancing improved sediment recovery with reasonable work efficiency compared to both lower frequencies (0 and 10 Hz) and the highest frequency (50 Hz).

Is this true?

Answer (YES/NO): YES